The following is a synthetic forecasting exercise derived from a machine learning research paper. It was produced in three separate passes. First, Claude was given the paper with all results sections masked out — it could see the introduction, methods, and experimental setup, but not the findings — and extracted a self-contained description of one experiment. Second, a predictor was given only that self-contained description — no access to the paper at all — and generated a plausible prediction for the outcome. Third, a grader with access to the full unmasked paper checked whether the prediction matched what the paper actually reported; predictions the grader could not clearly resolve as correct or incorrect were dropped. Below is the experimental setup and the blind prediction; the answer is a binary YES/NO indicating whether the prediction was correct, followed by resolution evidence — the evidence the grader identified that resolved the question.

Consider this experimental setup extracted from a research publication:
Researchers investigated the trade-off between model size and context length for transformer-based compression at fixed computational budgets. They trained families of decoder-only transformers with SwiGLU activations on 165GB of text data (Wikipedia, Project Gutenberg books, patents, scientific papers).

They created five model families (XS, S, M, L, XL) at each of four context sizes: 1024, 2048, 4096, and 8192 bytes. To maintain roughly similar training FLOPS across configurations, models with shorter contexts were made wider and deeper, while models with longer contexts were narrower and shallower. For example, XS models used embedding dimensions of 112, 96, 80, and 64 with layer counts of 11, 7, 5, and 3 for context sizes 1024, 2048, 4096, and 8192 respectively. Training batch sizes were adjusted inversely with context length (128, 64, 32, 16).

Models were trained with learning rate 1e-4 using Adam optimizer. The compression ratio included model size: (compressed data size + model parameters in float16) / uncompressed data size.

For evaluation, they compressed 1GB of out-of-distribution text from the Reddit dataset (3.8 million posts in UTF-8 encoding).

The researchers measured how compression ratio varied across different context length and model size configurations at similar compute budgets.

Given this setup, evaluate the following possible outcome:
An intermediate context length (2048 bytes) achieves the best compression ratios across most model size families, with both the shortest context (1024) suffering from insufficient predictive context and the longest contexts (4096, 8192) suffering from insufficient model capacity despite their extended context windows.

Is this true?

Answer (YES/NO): NO